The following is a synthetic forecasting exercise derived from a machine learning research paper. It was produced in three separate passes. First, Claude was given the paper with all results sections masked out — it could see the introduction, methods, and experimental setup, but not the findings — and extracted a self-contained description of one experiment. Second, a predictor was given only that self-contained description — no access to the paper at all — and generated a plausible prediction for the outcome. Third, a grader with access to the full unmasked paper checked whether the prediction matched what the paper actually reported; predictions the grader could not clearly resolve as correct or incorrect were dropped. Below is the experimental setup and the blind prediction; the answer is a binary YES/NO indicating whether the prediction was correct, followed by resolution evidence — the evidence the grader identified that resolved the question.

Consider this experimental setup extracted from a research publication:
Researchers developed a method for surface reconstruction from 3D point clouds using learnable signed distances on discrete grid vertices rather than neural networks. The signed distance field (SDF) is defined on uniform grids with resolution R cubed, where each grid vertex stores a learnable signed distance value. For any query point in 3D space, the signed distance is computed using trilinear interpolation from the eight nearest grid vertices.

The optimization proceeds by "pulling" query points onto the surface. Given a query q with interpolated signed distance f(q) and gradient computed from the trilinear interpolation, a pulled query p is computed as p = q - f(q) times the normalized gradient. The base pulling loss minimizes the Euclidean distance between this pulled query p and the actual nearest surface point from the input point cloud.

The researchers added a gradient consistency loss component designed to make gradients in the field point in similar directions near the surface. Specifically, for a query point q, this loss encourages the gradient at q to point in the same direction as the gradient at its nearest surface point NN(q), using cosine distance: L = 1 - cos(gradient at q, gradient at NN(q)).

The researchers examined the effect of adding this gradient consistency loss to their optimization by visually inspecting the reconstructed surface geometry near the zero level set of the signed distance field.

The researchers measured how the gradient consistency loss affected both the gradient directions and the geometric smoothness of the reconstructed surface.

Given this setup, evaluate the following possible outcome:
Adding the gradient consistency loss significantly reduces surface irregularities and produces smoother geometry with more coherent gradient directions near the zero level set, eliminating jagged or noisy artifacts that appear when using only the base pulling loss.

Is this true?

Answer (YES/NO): NO